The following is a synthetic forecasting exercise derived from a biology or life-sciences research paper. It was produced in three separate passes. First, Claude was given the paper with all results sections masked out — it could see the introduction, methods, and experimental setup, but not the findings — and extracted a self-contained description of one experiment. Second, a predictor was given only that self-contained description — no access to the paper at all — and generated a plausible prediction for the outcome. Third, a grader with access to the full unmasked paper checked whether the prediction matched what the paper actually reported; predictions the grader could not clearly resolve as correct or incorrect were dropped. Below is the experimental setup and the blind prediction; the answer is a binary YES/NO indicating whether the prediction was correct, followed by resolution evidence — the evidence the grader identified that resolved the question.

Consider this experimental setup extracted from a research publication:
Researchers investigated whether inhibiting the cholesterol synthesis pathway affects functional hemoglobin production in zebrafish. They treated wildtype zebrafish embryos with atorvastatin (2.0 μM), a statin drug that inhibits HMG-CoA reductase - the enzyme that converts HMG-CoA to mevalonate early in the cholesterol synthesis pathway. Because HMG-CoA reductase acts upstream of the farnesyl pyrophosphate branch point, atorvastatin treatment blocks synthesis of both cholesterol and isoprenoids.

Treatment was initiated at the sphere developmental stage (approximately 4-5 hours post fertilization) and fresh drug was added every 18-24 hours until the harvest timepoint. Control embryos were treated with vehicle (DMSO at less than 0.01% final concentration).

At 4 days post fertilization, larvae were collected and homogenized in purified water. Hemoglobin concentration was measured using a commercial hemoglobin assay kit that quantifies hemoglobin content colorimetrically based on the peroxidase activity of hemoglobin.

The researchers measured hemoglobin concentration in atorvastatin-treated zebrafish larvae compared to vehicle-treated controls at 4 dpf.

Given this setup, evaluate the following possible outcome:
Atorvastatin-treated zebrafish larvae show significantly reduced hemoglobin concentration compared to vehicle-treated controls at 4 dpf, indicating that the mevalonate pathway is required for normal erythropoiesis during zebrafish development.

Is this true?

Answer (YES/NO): YES